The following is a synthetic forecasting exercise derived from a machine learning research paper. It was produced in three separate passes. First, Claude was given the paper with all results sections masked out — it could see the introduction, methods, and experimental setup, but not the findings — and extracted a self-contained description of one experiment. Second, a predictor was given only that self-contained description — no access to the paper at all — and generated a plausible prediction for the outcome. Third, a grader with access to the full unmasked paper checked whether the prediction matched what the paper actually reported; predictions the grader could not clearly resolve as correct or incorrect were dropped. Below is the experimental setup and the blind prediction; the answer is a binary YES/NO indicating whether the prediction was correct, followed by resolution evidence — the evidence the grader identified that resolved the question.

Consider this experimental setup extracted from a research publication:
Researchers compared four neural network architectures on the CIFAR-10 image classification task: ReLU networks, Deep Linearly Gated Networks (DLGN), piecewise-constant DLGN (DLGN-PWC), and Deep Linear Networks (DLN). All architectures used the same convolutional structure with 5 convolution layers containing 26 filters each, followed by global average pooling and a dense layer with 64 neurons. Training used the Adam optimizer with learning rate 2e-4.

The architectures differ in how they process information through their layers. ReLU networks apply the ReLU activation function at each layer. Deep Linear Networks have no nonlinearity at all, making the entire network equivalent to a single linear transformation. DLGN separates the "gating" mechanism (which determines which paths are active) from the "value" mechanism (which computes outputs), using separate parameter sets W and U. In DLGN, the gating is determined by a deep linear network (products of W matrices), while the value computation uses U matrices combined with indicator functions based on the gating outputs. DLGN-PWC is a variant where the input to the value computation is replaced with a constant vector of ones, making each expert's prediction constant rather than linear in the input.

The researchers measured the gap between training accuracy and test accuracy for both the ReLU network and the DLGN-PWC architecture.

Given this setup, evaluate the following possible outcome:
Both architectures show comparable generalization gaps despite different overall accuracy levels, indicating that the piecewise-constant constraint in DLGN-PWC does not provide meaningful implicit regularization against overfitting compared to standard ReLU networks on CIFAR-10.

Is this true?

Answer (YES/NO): NO